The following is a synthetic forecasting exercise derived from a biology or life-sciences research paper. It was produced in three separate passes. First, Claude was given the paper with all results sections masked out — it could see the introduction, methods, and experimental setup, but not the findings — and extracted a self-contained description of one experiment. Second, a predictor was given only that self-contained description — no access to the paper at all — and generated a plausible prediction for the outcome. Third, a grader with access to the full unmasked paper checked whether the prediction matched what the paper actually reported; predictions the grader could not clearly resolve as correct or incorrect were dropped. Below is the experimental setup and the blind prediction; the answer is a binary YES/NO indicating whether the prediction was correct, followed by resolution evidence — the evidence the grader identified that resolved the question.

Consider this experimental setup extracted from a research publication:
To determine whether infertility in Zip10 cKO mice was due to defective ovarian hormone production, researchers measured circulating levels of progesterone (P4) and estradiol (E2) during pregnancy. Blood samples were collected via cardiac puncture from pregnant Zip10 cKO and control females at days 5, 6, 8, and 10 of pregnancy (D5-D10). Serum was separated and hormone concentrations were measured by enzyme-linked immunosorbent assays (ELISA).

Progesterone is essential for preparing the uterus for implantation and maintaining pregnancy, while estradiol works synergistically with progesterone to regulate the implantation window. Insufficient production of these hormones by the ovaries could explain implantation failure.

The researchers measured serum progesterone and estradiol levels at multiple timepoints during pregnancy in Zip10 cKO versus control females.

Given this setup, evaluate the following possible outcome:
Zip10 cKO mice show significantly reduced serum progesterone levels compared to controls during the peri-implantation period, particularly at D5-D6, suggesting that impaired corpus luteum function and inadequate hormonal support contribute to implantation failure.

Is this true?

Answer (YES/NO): NO